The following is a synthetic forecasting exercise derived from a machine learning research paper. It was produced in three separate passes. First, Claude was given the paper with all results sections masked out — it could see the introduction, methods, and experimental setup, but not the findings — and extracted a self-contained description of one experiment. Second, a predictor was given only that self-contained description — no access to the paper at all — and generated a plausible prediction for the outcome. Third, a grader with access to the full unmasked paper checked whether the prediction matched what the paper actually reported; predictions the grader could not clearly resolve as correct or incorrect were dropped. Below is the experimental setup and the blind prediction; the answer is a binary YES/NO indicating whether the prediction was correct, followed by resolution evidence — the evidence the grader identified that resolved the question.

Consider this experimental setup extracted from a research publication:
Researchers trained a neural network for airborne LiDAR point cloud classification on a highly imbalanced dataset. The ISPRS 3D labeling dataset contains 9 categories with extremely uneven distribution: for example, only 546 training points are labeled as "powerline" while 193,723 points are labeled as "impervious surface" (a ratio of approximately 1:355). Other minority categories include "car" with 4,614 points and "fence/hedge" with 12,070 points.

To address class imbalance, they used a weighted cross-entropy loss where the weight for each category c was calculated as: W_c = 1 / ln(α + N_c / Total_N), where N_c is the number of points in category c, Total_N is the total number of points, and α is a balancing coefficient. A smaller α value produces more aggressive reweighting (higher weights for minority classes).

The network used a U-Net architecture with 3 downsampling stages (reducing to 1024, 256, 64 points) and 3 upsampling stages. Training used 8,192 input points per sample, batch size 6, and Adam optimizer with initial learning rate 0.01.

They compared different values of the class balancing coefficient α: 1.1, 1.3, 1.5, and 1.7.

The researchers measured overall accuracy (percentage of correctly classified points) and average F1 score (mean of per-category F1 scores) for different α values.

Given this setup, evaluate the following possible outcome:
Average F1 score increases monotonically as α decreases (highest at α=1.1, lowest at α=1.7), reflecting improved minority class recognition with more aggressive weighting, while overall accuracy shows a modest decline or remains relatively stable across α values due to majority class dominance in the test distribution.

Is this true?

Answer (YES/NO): NO